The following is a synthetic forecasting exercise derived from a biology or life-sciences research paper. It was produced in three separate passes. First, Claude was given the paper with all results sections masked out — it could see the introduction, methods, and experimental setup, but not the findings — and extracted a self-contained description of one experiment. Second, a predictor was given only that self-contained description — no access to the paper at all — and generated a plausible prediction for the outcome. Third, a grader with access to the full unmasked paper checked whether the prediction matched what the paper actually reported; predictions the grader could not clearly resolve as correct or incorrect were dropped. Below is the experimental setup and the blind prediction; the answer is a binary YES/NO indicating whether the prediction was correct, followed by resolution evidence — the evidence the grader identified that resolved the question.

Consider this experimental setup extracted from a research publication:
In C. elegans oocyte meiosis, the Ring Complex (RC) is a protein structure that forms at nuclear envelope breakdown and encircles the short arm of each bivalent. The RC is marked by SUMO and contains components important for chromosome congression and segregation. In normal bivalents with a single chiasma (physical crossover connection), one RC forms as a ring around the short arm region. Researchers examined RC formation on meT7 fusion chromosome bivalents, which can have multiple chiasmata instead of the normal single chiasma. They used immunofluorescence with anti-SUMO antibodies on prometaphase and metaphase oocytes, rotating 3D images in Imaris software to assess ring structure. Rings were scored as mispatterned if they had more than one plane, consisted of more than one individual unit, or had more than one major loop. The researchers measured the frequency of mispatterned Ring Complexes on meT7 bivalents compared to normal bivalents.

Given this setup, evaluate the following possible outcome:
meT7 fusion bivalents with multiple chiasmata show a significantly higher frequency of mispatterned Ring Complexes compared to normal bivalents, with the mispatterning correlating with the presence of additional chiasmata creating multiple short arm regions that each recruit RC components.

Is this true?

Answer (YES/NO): YES